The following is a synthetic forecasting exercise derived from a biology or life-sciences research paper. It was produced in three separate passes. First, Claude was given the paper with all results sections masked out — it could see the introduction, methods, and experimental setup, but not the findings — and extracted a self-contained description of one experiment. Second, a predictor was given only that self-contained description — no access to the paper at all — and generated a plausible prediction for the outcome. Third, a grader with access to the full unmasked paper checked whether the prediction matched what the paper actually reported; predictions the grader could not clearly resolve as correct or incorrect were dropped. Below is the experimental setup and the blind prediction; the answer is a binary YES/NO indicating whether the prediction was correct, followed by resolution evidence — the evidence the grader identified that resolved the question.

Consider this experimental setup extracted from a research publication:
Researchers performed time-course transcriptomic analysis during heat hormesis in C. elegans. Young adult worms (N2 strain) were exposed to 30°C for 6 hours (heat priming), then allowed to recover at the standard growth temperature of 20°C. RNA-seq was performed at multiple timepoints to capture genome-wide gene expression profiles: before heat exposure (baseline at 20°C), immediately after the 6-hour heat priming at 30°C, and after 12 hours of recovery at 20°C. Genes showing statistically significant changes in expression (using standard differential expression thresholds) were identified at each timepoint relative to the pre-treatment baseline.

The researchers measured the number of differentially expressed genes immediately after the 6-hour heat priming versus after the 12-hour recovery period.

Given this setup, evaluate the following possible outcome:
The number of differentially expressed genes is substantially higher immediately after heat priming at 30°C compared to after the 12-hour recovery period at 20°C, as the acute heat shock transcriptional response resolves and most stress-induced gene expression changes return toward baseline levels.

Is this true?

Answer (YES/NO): YES